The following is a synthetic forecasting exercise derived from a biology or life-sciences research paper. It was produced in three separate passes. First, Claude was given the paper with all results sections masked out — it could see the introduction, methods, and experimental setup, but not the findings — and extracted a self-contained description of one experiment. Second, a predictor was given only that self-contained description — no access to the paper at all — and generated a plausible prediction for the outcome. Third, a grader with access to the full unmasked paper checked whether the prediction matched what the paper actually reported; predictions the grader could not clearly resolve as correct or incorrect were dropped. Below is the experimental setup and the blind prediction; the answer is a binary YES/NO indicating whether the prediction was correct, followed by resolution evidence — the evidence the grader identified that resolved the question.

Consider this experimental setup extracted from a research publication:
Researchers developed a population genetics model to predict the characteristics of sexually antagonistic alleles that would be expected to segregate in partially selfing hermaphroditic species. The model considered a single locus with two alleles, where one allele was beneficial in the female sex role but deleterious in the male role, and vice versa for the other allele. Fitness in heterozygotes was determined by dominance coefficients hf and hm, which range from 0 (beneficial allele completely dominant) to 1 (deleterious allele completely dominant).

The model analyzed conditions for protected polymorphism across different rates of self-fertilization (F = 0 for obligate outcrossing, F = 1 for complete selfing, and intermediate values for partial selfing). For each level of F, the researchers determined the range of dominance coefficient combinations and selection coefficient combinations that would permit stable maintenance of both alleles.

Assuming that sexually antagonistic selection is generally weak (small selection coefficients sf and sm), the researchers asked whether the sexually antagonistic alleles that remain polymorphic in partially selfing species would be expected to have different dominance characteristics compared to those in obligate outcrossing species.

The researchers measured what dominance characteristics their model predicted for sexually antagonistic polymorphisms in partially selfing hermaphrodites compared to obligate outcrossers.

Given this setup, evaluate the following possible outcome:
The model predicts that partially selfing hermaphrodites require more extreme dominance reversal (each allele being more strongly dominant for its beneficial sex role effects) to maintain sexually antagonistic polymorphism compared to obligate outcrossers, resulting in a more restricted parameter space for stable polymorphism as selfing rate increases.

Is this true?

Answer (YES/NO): NO